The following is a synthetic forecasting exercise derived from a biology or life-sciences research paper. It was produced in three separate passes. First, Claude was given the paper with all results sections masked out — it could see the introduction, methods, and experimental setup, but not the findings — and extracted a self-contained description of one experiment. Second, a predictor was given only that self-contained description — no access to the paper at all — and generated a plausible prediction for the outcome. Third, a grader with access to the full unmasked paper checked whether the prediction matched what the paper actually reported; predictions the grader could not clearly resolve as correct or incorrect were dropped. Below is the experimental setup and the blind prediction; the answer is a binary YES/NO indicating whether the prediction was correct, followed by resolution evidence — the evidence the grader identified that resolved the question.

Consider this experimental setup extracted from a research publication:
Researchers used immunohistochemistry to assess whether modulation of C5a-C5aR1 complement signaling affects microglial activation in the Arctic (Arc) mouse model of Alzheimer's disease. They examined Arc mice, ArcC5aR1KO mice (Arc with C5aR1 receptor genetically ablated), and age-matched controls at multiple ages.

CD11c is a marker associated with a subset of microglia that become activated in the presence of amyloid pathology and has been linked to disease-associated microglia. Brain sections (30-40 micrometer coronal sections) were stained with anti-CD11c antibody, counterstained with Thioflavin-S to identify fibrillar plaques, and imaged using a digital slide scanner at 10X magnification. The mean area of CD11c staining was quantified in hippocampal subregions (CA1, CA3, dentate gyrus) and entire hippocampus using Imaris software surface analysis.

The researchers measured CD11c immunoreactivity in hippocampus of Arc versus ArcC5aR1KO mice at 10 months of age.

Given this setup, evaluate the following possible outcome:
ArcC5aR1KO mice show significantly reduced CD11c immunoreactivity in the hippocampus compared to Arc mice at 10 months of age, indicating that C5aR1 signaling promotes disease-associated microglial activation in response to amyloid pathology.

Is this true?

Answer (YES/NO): NO